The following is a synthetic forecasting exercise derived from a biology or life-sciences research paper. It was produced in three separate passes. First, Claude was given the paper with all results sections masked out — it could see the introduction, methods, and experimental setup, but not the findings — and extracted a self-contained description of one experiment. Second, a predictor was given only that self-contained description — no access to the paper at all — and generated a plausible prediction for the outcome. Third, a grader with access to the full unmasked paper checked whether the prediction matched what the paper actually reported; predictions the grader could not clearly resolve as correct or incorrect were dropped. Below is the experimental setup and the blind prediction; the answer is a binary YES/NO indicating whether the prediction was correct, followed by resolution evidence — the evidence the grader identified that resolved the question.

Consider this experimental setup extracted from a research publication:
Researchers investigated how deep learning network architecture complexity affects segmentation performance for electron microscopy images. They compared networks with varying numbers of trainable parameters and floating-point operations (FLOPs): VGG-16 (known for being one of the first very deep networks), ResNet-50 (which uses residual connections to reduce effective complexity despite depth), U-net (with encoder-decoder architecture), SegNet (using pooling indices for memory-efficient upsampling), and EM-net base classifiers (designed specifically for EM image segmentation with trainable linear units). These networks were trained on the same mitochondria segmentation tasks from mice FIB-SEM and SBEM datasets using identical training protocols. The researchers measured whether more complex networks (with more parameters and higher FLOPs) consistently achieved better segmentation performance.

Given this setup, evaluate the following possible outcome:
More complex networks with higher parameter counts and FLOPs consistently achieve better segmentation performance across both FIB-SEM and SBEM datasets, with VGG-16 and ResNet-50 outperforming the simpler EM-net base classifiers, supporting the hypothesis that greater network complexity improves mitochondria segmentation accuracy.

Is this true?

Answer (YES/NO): NO